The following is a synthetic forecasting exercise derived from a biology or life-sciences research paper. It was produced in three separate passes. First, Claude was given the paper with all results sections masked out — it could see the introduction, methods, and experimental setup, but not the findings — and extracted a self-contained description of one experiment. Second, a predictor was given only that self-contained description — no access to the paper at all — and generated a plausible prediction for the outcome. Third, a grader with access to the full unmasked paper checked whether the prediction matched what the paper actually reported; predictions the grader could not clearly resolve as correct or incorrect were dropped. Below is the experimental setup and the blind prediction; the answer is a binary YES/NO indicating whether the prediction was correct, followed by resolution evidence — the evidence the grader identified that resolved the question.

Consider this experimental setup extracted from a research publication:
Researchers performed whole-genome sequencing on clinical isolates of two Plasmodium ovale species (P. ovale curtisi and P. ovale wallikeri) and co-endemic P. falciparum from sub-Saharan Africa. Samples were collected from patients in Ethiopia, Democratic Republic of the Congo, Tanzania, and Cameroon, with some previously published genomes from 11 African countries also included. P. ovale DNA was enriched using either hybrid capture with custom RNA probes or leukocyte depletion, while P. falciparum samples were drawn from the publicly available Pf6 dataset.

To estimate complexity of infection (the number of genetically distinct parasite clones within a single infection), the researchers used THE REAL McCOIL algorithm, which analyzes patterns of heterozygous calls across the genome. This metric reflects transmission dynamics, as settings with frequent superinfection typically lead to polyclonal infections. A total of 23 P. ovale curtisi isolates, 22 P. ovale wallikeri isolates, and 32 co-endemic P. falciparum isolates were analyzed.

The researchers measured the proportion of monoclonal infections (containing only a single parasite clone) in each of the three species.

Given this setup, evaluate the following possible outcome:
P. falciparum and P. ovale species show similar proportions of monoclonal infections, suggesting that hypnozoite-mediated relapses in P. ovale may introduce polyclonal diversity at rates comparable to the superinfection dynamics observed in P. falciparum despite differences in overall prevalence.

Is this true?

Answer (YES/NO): NO